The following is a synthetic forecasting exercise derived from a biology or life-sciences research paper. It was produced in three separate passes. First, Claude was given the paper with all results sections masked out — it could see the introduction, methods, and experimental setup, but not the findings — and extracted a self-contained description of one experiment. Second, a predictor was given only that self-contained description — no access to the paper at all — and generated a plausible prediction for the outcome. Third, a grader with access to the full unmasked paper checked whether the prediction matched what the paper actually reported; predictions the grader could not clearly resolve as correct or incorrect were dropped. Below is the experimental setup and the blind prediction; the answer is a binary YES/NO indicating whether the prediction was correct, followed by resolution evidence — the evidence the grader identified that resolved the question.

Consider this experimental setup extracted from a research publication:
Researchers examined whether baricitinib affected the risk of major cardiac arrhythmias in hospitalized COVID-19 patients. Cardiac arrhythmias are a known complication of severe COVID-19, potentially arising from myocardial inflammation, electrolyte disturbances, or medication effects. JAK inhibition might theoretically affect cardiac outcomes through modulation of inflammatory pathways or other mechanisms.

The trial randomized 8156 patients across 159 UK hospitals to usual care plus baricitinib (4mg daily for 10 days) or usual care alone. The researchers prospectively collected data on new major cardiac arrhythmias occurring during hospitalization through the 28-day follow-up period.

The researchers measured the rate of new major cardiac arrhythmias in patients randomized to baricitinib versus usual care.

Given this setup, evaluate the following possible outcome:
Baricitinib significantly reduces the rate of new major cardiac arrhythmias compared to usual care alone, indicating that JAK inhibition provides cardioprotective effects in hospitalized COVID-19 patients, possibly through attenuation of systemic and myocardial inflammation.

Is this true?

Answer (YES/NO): NO